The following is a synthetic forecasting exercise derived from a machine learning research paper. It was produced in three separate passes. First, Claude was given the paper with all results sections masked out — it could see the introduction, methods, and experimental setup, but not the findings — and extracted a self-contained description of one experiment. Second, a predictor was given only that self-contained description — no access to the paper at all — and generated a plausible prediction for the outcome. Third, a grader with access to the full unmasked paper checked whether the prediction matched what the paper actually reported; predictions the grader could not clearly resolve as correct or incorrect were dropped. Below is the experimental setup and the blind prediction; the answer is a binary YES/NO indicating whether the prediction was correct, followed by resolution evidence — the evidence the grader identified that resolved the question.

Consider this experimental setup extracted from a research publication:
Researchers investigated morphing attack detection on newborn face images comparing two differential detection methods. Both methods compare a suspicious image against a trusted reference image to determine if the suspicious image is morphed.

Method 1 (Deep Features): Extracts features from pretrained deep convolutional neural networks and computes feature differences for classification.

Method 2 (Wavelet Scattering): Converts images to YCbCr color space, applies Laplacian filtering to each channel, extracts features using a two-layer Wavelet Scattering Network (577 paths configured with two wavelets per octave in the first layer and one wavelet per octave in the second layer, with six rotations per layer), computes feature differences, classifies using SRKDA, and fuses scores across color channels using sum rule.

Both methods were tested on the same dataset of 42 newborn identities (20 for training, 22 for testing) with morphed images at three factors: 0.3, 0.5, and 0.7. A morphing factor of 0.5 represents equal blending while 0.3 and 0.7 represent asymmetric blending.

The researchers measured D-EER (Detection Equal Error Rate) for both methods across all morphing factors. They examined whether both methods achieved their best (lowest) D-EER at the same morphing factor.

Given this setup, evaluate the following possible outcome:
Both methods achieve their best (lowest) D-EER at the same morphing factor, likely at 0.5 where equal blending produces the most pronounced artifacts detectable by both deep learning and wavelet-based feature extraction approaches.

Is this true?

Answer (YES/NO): NO